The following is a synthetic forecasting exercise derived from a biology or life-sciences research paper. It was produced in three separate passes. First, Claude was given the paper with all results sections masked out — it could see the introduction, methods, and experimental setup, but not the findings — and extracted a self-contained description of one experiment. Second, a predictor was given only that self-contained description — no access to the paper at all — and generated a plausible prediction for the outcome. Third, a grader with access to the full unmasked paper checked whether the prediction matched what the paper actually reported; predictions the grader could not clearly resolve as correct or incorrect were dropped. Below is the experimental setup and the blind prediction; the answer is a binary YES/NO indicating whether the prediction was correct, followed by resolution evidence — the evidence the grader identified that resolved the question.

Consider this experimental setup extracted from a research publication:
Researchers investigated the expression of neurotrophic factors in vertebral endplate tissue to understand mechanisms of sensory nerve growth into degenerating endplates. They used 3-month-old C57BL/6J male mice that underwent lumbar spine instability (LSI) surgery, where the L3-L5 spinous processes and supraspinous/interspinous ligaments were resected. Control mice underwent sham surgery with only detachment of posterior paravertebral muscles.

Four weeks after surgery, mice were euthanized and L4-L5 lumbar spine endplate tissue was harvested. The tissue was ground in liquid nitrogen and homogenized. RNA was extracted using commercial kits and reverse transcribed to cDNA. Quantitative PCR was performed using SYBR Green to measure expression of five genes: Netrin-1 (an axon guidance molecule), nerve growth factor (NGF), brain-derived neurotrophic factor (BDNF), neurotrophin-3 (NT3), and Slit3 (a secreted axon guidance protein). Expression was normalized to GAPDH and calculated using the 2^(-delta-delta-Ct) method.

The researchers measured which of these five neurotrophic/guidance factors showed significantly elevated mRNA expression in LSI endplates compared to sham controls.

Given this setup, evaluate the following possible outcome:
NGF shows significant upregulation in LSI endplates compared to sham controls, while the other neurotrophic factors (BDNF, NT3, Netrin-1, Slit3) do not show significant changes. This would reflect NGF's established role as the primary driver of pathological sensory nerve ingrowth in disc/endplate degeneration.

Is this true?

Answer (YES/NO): NO